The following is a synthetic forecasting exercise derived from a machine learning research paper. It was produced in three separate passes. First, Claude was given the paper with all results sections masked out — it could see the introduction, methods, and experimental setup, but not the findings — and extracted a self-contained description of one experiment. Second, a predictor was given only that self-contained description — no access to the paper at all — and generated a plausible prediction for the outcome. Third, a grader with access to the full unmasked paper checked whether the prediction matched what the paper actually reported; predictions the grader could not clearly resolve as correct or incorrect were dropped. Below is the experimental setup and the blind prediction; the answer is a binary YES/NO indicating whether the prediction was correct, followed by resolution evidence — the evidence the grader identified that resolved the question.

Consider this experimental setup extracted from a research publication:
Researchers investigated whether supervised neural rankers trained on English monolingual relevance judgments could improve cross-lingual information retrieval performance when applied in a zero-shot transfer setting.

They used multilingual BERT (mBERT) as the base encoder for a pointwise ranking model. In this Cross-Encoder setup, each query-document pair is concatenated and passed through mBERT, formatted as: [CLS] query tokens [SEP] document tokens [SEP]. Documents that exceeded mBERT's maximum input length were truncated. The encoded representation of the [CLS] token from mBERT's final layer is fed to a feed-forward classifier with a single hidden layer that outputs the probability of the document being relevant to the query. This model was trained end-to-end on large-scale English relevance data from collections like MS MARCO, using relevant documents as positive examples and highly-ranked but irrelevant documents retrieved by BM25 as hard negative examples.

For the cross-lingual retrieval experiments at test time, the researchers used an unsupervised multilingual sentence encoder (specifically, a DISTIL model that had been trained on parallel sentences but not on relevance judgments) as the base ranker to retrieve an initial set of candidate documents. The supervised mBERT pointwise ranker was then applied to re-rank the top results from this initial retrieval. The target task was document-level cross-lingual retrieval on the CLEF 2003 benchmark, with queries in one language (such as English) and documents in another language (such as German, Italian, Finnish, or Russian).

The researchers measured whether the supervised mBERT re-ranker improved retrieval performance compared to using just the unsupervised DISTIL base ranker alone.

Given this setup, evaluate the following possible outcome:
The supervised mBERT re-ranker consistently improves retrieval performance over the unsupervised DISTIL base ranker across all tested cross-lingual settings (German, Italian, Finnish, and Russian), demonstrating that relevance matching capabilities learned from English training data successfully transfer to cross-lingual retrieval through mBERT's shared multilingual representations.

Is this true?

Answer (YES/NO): NO